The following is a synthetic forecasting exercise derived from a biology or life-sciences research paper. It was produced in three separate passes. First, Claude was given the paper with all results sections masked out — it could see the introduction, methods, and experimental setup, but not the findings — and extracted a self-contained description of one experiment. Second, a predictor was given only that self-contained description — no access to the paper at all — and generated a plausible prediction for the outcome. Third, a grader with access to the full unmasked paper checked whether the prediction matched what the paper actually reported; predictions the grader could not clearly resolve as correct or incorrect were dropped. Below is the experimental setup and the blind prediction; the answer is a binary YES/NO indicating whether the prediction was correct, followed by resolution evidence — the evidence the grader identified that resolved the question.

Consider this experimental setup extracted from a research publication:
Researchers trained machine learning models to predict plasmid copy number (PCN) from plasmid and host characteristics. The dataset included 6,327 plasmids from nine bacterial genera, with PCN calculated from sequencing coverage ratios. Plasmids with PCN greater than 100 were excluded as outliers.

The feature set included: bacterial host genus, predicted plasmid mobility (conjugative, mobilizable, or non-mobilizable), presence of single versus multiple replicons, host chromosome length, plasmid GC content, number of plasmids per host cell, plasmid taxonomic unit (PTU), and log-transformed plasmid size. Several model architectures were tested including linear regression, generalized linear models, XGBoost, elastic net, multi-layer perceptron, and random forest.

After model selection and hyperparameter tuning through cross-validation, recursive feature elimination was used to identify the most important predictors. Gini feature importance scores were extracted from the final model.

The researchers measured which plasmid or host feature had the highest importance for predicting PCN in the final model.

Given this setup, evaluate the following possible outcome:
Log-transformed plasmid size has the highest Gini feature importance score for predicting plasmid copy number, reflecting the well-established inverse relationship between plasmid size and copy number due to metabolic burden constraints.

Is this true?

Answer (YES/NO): YES